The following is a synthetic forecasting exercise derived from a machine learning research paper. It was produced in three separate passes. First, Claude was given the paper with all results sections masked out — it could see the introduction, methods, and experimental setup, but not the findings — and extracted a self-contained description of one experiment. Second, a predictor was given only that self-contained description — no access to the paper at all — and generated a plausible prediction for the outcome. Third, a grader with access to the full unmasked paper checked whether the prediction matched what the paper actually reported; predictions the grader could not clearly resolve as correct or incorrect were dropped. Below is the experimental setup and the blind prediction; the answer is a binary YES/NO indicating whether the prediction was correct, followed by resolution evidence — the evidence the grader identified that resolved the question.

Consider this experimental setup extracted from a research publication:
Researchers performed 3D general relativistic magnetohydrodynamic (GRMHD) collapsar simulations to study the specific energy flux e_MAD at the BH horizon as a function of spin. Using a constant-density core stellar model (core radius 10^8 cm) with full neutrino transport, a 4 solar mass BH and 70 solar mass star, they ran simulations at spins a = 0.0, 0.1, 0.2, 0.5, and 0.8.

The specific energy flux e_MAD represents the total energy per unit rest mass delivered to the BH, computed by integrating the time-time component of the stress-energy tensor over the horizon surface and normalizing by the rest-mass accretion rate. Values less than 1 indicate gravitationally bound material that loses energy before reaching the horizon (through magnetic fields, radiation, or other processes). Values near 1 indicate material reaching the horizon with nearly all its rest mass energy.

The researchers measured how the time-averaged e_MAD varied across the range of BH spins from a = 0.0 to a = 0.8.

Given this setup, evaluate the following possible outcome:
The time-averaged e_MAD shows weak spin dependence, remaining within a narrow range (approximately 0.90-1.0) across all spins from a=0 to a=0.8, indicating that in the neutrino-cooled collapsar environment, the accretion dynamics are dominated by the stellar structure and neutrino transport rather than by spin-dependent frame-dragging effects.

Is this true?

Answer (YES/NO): NO